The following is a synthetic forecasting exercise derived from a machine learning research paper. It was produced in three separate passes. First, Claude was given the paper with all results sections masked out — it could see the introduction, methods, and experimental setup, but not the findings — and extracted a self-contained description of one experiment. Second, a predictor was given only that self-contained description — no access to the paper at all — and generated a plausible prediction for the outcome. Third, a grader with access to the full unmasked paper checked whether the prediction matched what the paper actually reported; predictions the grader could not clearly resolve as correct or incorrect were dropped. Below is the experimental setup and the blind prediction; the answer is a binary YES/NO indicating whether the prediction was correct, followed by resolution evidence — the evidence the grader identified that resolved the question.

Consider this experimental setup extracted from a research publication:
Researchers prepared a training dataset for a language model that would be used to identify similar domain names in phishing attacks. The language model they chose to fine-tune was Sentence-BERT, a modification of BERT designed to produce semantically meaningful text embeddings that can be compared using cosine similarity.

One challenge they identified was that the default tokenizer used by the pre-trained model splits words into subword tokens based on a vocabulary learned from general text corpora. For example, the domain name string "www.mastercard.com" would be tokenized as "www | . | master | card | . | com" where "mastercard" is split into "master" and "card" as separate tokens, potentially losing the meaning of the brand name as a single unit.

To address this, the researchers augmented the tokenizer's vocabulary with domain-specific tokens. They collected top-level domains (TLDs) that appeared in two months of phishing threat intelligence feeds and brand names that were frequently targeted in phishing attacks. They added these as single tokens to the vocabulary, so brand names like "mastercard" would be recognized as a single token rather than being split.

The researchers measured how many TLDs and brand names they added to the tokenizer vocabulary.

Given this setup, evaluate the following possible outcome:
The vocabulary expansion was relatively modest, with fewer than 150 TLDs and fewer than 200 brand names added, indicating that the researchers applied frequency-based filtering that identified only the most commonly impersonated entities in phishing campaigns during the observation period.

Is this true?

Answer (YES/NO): NO